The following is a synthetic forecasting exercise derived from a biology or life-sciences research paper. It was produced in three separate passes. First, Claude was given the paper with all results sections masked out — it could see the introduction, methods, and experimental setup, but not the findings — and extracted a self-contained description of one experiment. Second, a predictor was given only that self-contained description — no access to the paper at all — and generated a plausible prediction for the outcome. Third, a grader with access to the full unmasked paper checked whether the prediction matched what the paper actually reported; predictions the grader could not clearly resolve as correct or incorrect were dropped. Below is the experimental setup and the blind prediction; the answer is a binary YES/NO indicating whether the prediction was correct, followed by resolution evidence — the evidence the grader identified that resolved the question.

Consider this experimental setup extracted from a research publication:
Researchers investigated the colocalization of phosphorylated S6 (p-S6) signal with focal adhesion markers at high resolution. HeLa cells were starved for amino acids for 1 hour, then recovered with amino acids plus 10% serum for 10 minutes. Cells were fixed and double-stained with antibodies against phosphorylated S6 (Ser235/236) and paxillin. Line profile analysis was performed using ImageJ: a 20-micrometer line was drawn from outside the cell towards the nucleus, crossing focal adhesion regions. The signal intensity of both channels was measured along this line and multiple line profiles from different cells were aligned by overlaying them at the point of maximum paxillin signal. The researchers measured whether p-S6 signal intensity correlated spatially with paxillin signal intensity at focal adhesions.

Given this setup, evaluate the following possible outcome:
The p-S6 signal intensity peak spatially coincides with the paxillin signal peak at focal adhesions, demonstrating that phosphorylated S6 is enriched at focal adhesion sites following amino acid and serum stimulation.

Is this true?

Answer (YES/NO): YES